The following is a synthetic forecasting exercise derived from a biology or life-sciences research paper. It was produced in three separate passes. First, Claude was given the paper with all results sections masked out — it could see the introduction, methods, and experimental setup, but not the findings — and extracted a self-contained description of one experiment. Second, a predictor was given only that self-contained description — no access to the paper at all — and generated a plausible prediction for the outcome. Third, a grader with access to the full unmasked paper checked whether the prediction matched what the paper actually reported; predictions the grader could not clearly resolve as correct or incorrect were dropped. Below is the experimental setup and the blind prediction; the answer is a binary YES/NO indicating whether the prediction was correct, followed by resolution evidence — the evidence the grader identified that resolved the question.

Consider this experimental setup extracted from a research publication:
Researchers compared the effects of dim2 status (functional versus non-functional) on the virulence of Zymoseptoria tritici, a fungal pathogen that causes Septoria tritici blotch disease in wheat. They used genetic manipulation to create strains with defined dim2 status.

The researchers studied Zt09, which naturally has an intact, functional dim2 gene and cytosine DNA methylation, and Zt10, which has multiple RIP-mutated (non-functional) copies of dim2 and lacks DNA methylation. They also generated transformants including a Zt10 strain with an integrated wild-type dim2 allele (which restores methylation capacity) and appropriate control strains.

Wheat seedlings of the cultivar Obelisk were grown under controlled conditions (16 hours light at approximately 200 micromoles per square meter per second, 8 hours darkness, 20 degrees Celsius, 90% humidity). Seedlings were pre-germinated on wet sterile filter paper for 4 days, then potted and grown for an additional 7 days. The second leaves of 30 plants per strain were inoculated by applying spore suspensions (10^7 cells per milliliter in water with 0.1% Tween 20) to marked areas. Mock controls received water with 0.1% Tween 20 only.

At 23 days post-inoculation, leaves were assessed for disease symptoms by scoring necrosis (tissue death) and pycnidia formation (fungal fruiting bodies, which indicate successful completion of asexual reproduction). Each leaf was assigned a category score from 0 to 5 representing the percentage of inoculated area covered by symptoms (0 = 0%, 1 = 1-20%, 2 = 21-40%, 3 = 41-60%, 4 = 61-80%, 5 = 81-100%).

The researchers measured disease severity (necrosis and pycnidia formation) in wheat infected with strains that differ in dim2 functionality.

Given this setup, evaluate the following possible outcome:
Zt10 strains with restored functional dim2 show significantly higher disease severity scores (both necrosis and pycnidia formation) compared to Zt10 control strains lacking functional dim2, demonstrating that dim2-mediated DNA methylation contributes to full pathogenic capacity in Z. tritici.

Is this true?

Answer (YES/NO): NO